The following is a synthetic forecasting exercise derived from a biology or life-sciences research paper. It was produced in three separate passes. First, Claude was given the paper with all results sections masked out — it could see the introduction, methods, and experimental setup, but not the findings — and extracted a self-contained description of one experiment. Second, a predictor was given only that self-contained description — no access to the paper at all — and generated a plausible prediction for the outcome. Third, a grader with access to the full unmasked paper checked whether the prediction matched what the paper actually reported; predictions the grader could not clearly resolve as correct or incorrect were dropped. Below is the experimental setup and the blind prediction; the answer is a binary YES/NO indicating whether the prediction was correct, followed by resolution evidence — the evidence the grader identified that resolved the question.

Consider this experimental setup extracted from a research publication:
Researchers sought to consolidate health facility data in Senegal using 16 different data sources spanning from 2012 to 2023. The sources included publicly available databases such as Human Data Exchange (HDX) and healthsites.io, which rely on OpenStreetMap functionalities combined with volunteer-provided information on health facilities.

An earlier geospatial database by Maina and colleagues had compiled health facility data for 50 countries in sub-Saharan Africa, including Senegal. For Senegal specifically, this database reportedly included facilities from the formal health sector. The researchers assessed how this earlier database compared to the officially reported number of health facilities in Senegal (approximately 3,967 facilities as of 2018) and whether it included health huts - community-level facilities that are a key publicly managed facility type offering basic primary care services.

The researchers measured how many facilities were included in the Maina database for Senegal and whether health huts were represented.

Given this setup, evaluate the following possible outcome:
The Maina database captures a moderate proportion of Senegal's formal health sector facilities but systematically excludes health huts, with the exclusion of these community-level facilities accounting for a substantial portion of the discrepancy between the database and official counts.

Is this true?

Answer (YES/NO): NO